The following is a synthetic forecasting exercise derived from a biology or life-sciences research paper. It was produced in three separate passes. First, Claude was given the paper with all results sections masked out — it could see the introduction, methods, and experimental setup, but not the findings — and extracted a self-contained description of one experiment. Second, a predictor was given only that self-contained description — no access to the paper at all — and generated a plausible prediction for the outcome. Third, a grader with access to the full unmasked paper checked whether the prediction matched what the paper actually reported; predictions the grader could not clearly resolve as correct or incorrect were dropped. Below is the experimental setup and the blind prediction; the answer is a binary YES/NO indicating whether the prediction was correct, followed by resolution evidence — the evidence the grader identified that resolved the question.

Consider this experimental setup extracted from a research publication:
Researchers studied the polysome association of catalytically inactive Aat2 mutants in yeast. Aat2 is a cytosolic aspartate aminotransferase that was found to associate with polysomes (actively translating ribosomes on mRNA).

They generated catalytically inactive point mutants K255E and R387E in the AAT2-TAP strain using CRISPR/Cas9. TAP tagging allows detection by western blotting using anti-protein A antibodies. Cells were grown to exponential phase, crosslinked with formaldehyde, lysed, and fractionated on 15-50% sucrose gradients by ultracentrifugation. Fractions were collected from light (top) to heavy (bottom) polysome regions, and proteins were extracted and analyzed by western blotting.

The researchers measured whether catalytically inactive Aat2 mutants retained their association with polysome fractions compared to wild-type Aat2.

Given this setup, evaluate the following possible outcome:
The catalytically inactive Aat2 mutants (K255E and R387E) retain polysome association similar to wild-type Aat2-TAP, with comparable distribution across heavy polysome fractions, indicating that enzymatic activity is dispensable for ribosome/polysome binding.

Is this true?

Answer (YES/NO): YES